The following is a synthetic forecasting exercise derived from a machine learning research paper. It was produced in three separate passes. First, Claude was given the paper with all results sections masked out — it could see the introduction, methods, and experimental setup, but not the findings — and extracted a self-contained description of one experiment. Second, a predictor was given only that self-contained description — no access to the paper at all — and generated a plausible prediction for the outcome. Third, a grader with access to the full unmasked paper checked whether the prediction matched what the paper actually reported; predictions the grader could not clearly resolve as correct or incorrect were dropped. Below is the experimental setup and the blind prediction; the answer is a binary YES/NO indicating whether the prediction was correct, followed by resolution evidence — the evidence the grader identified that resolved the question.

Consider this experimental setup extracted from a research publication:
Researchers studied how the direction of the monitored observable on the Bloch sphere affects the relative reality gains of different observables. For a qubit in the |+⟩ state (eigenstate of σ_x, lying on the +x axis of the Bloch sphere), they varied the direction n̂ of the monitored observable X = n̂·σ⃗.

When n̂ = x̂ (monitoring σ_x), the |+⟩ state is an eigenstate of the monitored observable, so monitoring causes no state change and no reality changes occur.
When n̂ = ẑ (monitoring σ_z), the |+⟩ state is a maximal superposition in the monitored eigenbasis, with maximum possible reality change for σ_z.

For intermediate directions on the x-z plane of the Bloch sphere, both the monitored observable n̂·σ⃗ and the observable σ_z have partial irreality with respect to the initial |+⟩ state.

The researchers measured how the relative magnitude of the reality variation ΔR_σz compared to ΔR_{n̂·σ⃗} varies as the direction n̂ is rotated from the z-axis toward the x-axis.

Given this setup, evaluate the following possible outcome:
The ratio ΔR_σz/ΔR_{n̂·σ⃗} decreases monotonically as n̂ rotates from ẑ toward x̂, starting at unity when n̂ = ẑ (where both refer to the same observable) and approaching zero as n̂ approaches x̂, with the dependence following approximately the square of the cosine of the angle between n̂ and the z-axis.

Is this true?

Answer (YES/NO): NO